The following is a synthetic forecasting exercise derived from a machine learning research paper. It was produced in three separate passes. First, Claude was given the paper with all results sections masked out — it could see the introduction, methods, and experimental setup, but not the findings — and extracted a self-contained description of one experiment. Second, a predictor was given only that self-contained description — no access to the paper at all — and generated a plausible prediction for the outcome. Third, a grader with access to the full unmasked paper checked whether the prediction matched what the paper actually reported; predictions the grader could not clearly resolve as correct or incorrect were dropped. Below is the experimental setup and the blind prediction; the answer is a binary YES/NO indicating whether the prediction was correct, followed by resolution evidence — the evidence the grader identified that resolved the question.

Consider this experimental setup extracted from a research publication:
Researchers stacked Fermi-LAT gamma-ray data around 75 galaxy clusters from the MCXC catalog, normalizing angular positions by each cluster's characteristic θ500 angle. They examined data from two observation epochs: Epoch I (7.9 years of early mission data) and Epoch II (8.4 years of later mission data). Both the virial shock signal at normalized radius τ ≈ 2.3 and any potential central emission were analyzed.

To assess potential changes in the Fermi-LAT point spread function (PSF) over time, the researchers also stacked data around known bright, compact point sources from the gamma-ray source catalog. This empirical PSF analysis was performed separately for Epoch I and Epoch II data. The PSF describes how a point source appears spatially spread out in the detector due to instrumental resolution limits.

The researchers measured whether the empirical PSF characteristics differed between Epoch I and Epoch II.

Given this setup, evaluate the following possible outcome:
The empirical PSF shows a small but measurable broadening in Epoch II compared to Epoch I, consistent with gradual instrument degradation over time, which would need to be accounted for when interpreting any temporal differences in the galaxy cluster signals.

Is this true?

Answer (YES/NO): YES